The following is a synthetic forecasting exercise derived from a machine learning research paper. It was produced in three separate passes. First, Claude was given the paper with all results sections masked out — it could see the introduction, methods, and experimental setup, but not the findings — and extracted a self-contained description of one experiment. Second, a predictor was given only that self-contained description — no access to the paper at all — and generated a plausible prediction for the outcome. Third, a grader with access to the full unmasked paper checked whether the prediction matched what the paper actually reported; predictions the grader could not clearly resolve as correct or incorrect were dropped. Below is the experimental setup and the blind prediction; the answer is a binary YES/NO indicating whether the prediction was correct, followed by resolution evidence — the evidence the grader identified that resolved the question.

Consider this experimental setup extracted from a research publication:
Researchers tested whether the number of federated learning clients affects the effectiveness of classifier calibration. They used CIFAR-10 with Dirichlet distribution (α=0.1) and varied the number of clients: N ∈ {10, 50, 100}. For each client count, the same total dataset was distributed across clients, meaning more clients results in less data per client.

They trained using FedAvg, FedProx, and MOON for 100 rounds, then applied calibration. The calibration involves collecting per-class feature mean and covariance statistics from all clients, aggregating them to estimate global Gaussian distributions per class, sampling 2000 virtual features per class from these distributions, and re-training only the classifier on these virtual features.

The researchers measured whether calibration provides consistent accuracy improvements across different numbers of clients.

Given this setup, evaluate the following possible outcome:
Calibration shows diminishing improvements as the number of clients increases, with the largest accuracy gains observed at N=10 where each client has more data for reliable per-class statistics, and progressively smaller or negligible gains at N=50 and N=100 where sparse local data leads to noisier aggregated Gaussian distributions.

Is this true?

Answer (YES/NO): NO